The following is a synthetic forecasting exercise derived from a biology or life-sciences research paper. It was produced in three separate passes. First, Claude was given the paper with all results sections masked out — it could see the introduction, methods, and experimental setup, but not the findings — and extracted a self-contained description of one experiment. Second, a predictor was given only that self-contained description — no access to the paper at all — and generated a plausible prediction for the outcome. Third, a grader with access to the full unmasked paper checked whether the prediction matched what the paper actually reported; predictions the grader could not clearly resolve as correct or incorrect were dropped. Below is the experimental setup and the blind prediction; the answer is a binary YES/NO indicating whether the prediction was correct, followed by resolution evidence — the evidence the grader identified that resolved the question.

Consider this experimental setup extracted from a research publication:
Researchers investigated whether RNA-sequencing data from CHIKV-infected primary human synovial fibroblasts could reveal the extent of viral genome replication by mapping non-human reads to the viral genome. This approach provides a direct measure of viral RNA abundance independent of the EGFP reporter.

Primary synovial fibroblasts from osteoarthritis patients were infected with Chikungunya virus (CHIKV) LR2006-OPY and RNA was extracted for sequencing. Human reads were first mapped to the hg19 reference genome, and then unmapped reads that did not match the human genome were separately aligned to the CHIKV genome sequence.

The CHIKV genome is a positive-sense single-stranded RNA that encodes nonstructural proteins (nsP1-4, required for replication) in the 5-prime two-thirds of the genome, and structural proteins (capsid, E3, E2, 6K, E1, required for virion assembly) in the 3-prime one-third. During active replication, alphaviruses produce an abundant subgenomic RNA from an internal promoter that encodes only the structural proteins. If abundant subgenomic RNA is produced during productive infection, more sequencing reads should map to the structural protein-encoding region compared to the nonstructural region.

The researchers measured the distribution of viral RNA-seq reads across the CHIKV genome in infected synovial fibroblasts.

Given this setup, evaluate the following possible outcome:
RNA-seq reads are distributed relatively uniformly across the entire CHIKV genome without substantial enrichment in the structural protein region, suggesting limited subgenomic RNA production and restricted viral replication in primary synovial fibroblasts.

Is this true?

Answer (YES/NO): NO